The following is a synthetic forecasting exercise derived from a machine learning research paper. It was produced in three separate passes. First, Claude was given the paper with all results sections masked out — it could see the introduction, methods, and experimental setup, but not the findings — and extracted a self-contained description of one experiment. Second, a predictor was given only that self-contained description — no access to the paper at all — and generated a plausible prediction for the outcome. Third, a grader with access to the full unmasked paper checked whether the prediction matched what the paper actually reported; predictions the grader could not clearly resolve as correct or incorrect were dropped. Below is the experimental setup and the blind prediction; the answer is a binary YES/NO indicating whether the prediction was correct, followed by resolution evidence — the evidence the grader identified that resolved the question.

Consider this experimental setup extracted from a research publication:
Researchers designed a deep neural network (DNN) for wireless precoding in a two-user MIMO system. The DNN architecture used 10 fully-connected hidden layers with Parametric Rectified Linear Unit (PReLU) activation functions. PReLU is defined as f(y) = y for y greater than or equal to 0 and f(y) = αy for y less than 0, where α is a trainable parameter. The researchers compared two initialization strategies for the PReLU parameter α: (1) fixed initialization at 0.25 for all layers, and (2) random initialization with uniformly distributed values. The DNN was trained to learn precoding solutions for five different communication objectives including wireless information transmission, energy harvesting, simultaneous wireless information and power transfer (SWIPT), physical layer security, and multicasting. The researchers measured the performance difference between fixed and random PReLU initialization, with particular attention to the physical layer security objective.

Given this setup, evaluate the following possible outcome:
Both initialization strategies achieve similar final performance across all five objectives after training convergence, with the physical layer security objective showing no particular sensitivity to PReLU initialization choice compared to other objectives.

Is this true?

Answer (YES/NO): NO